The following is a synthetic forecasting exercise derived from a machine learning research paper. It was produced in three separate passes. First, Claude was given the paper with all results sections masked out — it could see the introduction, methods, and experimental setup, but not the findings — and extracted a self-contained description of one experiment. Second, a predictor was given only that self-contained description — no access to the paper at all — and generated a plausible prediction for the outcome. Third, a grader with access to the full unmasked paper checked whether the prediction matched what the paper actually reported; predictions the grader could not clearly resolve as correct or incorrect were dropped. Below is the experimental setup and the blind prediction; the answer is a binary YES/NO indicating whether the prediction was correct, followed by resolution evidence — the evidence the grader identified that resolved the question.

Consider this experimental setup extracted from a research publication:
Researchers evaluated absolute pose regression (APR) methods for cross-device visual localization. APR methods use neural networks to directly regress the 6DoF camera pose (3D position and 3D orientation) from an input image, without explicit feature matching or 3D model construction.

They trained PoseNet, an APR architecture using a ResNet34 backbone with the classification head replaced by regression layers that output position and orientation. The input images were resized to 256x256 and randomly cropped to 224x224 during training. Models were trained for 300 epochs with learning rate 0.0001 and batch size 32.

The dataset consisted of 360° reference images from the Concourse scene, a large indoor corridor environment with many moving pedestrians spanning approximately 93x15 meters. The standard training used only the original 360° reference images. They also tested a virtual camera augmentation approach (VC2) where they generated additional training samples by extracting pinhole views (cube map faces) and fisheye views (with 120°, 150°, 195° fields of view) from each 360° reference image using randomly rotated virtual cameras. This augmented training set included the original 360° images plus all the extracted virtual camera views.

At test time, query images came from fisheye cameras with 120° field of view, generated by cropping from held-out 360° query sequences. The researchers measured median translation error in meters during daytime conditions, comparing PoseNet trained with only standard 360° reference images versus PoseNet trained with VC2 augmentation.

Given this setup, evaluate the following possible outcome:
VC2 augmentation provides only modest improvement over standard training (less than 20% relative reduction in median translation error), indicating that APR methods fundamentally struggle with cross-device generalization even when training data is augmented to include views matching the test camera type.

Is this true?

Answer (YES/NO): NO